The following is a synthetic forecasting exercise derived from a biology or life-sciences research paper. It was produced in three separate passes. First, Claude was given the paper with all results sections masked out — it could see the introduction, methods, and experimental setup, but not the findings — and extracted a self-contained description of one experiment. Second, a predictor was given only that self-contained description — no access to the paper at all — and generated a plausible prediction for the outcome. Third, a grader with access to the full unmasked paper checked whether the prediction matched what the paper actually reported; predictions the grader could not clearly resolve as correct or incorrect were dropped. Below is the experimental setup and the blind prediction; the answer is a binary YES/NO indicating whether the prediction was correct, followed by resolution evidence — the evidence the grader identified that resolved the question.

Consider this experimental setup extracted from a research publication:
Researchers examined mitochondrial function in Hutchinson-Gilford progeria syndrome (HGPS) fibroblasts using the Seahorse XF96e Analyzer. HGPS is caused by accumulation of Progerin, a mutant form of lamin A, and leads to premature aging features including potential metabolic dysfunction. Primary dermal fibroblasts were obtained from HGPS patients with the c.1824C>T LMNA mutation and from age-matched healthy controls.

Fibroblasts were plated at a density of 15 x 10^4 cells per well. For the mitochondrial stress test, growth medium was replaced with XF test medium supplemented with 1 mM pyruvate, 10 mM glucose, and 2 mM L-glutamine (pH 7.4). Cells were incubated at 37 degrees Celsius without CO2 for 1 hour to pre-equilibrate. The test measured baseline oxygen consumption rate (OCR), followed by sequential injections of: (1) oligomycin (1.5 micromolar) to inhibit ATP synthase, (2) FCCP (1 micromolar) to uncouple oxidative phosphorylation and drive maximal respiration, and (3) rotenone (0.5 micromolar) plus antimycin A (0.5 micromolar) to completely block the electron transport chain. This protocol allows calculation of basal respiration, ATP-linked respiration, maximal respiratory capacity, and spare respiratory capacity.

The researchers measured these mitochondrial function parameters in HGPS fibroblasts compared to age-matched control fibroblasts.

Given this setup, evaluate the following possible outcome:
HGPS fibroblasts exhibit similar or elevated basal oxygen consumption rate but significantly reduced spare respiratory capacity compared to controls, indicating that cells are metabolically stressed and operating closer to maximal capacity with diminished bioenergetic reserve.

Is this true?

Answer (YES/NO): NO